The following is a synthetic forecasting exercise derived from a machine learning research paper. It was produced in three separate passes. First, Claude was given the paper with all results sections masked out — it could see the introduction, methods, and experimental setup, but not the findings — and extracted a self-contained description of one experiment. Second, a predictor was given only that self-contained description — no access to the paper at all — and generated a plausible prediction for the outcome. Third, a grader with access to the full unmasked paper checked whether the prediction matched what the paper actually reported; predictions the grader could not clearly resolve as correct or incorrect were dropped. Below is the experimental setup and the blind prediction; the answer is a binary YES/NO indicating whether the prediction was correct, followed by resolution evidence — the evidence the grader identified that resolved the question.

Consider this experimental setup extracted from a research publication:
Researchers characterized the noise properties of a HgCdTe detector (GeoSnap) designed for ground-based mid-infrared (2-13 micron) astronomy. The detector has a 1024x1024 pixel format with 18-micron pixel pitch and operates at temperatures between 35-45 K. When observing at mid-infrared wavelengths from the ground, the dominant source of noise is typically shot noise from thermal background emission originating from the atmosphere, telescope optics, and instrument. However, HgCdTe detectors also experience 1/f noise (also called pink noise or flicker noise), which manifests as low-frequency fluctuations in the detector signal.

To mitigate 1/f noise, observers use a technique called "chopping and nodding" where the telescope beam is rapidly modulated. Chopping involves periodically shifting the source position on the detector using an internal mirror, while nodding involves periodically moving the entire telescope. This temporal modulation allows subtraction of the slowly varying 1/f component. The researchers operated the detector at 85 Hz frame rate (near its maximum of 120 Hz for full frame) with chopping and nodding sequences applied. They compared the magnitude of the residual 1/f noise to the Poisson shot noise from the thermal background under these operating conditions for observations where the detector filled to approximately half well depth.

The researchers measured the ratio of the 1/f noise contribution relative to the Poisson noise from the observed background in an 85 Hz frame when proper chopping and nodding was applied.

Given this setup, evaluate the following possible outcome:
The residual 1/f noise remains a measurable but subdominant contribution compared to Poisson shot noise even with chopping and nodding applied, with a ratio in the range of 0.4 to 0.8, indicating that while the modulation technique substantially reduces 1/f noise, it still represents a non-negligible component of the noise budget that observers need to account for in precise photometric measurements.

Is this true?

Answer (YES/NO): NO